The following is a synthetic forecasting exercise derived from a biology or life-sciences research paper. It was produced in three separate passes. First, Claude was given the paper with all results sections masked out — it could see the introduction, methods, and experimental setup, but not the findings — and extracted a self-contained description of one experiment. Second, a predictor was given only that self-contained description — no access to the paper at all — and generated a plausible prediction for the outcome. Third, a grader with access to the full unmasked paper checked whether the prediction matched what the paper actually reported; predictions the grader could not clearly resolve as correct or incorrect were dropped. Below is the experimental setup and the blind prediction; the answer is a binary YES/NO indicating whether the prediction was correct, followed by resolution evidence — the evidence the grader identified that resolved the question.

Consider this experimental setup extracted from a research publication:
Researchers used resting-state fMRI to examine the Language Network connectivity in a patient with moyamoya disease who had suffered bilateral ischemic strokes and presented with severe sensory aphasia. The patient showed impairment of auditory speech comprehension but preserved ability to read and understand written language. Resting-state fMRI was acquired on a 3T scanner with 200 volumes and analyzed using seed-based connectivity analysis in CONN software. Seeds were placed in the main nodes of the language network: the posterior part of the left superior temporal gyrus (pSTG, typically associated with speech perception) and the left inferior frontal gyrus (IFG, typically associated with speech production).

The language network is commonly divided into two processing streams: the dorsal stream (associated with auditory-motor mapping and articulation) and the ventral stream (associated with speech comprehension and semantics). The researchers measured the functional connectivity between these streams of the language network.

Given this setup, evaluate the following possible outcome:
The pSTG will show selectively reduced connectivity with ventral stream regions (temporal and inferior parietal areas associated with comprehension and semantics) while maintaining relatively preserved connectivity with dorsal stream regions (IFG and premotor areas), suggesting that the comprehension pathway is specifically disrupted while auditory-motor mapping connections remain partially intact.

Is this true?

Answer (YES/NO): NO